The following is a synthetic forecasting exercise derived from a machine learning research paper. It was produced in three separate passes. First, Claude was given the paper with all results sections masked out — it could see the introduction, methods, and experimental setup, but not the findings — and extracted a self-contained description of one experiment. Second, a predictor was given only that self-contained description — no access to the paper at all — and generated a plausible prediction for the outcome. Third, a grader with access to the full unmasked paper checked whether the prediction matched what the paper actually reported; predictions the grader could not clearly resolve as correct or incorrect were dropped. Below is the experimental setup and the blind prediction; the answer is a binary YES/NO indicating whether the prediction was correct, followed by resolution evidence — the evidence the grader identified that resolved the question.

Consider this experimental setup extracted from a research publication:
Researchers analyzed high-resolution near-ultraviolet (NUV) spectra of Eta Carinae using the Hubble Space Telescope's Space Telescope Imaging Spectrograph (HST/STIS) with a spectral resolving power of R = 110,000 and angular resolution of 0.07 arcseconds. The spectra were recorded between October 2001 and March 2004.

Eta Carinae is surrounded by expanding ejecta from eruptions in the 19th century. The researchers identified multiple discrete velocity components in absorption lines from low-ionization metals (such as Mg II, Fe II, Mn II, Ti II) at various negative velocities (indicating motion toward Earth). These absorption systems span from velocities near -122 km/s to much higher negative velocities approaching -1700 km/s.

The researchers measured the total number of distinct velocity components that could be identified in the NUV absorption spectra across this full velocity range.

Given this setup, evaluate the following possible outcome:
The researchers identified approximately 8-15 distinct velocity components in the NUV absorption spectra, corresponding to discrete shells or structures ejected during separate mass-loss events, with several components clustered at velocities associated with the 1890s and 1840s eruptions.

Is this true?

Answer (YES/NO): NO